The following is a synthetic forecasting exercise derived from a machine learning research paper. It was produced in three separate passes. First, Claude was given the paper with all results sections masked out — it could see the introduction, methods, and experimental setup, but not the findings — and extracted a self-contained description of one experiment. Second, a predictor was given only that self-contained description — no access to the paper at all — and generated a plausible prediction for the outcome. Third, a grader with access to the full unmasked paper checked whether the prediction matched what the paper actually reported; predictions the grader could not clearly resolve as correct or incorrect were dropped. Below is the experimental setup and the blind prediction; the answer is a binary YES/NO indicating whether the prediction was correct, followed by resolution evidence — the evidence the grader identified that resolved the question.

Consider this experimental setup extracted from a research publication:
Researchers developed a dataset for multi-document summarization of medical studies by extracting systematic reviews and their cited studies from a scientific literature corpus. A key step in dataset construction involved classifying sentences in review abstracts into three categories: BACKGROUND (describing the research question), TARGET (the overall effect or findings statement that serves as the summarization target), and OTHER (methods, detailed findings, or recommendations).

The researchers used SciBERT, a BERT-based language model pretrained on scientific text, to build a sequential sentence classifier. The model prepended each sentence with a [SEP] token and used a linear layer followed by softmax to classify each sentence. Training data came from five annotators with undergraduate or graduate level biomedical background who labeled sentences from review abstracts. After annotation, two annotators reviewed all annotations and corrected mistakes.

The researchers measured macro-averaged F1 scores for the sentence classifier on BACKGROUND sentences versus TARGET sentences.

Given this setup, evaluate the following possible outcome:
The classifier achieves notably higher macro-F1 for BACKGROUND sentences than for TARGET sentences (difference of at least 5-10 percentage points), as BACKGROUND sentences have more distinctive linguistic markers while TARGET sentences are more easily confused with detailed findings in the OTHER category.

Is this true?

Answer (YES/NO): YES